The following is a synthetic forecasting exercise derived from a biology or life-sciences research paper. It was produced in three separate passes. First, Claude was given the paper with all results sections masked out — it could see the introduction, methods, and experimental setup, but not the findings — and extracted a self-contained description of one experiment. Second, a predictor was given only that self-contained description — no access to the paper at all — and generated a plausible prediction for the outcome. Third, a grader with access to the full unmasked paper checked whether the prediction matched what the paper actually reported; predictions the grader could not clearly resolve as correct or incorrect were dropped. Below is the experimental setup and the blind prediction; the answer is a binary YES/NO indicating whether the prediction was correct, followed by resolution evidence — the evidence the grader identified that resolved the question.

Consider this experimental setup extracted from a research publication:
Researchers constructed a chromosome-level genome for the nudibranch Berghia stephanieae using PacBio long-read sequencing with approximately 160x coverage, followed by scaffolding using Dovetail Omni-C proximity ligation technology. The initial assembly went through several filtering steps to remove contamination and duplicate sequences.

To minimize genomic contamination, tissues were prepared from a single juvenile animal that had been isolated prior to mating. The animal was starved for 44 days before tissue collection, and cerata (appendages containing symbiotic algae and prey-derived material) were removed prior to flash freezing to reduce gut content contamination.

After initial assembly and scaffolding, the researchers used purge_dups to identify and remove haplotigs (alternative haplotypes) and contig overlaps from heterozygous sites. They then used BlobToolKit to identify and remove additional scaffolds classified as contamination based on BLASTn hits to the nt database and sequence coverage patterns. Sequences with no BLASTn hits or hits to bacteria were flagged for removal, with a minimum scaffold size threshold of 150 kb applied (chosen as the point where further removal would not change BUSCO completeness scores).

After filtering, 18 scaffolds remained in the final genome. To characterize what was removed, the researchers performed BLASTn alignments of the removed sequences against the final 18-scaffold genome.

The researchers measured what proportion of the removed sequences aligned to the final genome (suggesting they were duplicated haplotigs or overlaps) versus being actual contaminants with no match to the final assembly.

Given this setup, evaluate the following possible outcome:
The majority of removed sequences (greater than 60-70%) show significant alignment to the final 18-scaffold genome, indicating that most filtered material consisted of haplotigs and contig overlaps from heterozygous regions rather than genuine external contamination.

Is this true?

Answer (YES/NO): YES